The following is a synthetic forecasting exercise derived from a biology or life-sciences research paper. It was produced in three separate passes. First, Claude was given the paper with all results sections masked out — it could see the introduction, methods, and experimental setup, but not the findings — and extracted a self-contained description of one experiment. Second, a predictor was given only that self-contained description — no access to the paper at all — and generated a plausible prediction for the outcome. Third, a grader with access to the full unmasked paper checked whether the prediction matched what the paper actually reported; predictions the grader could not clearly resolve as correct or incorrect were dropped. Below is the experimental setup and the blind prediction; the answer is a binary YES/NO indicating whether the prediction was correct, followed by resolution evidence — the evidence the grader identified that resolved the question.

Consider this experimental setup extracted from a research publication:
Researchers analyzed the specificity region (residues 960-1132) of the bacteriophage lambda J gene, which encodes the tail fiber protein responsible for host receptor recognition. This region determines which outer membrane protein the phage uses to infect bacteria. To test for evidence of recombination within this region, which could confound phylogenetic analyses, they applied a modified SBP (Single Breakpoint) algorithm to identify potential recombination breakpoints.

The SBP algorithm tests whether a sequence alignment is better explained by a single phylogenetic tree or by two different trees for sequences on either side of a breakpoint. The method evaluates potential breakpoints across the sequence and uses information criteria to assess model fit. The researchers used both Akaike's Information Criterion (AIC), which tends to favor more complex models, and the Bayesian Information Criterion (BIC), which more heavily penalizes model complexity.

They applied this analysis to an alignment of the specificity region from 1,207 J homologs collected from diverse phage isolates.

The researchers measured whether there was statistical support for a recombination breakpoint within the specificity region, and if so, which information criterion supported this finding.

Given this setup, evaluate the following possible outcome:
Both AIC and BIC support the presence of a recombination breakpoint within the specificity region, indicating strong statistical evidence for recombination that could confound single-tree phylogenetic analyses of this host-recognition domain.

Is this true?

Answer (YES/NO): NO